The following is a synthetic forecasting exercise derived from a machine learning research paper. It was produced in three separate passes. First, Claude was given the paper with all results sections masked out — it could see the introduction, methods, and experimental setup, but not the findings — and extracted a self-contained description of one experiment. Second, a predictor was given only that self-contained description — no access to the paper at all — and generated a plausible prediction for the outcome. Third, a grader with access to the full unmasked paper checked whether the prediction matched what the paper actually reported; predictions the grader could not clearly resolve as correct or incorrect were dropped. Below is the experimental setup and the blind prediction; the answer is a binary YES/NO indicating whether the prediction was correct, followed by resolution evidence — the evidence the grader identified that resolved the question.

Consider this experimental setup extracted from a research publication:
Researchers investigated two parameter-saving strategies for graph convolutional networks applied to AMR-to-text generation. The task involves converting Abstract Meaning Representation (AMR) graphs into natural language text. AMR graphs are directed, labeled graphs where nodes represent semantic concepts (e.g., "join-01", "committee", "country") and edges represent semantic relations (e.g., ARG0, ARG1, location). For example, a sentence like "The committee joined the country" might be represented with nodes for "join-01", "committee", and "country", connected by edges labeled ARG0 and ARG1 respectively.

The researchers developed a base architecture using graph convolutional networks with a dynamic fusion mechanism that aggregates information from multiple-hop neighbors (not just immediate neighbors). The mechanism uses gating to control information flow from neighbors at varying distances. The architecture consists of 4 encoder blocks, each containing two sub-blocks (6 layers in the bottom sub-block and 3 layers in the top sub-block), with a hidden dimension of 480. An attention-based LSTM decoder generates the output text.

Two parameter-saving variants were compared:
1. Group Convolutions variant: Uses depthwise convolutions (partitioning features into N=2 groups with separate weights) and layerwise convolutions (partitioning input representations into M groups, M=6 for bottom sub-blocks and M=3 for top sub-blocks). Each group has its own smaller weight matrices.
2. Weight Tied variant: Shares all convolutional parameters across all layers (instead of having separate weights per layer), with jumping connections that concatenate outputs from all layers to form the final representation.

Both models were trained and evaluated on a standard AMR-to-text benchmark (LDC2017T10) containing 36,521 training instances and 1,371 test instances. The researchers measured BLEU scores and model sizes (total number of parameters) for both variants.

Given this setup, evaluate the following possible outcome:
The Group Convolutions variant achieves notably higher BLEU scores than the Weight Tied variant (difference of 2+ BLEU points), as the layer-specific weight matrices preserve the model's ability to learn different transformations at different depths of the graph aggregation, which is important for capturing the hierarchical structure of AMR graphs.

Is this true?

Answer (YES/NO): NO